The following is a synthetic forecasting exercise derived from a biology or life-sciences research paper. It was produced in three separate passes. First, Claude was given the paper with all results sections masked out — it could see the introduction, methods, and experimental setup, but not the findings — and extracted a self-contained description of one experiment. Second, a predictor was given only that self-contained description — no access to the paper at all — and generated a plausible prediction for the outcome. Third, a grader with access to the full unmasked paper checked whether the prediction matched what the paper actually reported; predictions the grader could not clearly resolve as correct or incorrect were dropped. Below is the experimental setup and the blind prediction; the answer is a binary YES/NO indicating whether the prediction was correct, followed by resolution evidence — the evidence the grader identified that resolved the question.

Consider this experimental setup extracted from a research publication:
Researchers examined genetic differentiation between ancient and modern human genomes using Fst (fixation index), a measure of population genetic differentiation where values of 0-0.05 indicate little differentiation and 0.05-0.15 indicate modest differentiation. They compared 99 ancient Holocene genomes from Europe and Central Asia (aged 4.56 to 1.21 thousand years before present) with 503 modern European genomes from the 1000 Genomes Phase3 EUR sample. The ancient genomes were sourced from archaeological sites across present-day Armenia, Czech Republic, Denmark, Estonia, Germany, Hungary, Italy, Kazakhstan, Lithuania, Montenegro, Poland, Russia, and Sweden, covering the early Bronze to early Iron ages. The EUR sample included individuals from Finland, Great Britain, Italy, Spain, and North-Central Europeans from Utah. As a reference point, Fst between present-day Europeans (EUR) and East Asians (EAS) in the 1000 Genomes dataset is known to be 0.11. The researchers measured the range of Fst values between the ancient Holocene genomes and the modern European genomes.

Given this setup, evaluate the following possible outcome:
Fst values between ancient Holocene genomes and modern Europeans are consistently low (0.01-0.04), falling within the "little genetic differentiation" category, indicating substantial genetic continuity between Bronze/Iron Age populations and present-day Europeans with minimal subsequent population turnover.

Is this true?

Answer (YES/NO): NO